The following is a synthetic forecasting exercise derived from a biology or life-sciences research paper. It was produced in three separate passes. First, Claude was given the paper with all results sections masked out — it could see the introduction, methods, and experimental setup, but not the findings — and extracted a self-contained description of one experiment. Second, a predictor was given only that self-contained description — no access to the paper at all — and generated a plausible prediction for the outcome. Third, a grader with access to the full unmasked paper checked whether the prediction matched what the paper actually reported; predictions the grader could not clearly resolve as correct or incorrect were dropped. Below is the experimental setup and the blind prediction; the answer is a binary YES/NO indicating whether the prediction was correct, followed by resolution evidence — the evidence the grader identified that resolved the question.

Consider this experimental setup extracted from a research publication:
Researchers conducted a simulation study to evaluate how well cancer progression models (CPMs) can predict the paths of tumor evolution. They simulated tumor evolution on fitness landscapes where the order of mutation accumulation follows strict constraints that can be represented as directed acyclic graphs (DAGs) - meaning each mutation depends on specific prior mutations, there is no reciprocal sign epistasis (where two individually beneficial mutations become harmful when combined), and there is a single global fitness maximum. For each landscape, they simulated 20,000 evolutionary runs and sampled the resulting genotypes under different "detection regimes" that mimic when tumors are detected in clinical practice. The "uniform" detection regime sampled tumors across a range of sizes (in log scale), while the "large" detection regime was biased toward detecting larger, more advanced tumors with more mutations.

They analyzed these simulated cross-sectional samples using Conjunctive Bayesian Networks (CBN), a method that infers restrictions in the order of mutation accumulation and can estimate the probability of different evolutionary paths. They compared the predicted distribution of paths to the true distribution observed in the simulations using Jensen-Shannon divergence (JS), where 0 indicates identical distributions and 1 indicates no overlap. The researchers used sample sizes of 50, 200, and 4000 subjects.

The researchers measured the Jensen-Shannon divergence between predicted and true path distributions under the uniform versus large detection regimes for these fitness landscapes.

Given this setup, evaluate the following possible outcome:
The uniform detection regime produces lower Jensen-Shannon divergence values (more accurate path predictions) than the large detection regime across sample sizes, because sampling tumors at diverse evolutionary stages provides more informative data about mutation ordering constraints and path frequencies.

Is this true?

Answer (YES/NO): YES